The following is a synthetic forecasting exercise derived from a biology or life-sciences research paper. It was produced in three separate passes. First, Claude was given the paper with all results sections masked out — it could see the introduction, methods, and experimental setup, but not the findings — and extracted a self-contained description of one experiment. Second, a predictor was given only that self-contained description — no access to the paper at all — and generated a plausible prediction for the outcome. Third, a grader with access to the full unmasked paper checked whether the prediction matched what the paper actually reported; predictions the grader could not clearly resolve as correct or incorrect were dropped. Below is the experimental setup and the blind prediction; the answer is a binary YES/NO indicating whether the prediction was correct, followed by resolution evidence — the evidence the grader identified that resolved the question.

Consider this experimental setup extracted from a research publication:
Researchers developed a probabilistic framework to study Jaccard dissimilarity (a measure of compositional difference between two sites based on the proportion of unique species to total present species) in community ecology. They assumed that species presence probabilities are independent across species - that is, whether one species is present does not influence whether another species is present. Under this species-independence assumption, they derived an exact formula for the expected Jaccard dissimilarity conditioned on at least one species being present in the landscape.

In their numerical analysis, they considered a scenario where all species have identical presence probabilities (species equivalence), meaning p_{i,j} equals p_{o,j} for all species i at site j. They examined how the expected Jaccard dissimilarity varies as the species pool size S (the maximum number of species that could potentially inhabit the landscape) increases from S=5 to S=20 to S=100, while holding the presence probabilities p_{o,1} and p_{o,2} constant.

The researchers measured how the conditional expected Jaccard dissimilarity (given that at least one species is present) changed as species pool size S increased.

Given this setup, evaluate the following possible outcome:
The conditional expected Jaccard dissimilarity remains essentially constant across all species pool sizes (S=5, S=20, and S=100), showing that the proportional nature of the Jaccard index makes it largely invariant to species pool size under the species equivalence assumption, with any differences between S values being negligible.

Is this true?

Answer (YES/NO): YES